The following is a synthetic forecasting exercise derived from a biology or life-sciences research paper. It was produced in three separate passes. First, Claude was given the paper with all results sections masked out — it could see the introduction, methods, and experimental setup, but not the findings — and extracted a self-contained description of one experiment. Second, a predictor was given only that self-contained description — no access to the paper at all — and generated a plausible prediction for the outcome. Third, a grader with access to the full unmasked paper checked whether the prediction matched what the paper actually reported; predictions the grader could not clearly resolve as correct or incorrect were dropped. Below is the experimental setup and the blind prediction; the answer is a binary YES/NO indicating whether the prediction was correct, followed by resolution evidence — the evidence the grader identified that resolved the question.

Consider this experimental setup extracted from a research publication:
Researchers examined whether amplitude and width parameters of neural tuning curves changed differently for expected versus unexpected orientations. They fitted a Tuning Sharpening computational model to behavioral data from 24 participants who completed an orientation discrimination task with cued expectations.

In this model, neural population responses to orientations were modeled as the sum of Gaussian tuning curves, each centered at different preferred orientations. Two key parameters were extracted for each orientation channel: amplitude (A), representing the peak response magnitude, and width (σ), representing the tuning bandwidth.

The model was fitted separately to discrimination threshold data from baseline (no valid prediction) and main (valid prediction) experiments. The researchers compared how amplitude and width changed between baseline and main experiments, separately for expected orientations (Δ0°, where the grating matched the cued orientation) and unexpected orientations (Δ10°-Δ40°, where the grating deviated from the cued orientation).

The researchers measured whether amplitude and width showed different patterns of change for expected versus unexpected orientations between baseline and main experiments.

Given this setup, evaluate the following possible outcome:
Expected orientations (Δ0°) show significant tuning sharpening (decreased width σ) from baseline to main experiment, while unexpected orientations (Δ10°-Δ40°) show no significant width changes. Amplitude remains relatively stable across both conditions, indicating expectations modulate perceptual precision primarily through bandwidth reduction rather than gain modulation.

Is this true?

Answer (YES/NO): NO